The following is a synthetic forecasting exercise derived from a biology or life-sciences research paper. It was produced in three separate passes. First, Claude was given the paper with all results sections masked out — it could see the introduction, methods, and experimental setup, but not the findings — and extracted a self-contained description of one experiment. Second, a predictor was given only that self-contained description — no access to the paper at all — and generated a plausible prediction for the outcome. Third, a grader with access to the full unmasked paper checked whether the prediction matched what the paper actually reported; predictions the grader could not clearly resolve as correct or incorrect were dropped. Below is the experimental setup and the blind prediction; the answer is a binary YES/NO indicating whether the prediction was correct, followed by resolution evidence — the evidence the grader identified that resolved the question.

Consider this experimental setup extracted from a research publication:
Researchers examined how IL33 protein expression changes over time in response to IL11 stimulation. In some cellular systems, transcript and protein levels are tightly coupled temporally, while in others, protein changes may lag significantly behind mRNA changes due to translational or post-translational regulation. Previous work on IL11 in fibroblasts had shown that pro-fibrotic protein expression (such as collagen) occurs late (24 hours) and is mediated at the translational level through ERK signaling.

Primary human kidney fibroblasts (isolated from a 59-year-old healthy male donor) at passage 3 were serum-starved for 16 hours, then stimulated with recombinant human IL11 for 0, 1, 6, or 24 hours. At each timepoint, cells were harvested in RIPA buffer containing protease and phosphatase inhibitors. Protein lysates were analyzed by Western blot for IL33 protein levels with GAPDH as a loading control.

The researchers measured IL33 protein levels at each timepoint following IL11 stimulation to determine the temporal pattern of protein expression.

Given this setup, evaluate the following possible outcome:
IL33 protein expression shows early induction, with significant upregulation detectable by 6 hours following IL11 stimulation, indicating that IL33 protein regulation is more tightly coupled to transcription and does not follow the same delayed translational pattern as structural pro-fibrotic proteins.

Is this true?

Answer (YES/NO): YES